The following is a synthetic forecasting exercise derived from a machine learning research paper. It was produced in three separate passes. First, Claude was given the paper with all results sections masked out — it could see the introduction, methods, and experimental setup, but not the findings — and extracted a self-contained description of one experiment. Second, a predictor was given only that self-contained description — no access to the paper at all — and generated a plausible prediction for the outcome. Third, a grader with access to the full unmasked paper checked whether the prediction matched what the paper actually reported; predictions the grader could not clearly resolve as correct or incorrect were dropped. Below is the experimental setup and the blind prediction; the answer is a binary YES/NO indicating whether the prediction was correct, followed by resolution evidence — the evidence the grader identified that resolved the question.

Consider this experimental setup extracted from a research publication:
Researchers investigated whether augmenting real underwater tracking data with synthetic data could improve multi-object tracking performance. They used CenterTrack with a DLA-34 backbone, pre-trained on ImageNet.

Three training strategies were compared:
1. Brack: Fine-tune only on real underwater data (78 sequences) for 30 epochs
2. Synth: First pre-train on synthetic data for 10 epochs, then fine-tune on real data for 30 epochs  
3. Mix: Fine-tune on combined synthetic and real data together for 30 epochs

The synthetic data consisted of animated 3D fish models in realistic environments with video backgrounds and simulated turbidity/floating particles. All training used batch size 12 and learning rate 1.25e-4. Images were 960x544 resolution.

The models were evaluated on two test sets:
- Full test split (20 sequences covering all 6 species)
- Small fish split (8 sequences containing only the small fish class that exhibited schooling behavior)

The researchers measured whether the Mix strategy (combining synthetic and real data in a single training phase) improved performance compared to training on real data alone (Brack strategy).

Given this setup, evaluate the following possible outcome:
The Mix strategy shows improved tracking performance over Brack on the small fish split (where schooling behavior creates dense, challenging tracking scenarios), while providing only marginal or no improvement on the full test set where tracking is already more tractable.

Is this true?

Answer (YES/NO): NO